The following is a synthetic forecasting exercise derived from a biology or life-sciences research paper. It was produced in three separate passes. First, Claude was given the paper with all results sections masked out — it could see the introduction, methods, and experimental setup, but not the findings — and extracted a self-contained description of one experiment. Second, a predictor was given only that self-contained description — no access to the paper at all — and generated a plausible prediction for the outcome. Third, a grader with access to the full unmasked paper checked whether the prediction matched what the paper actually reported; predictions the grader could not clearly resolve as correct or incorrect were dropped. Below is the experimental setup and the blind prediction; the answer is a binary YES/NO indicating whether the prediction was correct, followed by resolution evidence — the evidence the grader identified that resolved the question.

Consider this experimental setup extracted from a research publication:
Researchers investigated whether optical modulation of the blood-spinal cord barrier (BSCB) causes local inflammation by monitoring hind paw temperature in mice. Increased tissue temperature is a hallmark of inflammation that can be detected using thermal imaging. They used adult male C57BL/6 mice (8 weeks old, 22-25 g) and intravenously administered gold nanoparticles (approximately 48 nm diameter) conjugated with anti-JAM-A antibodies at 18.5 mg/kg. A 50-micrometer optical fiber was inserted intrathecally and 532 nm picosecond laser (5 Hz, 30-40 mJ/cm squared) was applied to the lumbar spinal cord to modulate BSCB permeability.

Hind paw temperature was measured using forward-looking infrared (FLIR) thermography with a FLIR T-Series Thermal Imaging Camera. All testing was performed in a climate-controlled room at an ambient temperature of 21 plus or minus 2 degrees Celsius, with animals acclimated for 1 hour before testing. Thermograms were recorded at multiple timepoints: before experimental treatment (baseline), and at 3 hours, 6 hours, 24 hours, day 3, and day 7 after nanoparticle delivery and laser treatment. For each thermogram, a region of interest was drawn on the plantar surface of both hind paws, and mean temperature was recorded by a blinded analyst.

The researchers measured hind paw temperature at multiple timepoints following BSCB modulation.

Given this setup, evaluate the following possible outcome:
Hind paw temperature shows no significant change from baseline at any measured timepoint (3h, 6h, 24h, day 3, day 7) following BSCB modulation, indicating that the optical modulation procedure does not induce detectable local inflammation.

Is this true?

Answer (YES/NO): YES